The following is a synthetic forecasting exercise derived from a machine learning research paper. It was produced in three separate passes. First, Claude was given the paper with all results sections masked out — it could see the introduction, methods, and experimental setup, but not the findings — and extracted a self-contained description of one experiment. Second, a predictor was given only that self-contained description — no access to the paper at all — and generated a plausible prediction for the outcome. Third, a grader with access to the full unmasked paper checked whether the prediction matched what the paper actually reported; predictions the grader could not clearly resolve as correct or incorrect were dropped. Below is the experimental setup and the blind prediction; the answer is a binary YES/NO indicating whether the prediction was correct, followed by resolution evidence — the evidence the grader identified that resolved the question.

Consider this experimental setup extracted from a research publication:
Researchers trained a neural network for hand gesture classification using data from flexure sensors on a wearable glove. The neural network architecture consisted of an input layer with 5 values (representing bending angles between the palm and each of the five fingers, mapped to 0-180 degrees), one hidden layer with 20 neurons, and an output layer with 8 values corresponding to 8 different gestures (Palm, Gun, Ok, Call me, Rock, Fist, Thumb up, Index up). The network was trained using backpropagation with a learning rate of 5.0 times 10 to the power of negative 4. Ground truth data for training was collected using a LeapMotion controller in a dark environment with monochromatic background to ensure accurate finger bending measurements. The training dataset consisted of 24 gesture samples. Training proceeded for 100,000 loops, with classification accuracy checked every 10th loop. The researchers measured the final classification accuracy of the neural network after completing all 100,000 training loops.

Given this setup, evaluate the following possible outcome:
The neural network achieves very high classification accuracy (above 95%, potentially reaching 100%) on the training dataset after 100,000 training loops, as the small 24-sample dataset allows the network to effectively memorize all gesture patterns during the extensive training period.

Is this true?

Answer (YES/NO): YES